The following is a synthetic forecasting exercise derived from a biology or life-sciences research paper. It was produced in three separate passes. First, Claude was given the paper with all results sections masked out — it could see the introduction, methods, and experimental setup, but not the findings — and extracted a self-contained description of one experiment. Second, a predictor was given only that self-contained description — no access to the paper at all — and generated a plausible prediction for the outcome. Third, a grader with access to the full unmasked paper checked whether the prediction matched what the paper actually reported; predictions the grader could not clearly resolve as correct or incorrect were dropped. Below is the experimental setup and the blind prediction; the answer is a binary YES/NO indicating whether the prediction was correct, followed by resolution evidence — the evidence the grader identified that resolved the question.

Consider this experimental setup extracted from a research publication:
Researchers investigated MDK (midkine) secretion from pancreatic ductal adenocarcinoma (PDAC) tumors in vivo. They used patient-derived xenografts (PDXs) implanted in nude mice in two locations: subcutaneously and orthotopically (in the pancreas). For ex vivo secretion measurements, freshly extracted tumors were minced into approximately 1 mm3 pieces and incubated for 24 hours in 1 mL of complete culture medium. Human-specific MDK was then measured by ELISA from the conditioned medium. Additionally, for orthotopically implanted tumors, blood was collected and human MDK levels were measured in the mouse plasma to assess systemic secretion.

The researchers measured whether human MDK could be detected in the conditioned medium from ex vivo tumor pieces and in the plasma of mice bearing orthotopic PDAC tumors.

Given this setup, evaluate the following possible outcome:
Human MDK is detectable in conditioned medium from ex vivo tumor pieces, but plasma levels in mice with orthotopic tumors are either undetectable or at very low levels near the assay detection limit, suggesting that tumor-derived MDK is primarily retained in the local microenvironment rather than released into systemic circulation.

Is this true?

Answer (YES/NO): NO